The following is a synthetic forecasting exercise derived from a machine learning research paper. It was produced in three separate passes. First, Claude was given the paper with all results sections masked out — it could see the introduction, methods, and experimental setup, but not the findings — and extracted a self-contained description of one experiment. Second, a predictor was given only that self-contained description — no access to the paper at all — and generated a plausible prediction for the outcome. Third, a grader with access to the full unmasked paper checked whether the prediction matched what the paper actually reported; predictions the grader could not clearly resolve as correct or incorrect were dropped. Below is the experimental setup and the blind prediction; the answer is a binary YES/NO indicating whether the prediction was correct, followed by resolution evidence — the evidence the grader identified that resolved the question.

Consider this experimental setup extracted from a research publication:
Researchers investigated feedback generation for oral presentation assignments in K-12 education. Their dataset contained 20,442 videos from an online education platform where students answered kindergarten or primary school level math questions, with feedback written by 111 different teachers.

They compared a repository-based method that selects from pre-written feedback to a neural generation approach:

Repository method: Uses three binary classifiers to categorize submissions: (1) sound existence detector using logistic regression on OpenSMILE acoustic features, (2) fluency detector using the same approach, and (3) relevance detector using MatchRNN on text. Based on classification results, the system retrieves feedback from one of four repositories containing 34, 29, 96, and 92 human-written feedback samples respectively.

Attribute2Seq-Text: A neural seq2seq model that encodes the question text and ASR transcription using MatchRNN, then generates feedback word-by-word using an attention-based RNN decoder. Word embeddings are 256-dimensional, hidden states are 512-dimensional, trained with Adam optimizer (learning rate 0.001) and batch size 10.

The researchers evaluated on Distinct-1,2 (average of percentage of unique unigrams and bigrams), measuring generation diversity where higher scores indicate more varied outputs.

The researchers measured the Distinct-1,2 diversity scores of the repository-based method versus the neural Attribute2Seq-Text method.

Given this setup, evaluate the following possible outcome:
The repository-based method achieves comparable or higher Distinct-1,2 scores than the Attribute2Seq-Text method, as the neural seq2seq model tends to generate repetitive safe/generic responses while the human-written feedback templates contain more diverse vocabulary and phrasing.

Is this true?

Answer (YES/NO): YES